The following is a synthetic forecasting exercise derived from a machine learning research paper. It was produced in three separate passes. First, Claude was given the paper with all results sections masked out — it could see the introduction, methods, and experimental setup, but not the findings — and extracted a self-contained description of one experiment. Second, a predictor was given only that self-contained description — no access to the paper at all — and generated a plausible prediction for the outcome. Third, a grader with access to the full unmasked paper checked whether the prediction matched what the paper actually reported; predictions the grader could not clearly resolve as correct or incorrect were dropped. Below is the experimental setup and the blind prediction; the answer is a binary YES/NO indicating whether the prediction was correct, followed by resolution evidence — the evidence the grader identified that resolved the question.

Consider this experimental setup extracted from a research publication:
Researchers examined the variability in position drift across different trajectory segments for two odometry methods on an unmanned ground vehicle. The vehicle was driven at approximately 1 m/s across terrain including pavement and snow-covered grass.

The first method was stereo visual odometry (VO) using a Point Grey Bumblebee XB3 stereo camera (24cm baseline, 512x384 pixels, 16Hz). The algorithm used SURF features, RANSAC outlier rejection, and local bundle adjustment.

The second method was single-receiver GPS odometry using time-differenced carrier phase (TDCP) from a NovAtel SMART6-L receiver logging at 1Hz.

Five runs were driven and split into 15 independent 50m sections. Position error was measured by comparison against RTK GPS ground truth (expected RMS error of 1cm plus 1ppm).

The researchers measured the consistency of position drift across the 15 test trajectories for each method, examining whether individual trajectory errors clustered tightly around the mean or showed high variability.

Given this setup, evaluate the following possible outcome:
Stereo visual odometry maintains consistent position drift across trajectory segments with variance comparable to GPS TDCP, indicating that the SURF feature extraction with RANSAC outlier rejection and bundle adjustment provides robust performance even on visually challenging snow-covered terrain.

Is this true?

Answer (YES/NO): NO